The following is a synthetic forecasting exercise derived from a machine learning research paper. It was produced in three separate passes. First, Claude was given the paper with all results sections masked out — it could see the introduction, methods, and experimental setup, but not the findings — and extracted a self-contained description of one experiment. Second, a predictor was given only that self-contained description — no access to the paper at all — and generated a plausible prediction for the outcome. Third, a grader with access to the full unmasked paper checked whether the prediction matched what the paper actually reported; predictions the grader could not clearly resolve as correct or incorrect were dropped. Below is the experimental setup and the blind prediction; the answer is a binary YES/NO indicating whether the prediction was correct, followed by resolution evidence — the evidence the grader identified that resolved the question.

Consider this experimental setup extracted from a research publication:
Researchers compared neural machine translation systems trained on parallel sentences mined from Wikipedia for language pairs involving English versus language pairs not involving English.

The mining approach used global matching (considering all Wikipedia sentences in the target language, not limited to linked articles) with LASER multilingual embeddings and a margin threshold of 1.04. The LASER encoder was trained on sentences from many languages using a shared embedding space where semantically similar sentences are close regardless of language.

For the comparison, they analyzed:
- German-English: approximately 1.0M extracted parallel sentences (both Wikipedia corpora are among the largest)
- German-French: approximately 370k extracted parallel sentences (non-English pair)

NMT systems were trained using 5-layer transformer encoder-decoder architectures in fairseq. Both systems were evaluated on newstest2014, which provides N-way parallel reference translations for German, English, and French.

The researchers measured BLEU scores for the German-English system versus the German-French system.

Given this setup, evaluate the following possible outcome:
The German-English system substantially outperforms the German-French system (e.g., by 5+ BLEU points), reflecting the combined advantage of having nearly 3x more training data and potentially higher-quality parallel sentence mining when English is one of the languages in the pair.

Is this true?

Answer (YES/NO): NO